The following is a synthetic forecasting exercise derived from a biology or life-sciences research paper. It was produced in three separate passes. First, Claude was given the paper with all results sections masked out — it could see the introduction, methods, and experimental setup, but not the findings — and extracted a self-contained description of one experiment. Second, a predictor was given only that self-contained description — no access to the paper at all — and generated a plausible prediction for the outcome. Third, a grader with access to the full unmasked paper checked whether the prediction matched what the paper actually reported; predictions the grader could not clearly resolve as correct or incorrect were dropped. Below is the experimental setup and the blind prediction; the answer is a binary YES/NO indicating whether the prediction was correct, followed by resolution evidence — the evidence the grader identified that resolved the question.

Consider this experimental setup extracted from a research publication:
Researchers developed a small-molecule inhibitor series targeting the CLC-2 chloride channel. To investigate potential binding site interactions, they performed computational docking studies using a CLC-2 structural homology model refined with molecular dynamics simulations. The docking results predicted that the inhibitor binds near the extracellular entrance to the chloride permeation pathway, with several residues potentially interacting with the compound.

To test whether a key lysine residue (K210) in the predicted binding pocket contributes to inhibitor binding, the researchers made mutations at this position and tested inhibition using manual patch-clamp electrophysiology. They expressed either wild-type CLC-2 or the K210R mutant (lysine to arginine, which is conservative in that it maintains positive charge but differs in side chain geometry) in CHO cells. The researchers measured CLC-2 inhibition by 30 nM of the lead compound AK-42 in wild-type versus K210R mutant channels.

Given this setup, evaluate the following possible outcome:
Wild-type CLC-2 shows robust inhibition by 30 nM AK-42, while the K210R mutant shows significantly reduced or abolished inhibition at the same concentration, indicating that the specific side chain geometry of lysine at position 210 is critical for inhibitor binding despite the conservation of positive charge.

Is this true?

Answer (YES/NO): YES